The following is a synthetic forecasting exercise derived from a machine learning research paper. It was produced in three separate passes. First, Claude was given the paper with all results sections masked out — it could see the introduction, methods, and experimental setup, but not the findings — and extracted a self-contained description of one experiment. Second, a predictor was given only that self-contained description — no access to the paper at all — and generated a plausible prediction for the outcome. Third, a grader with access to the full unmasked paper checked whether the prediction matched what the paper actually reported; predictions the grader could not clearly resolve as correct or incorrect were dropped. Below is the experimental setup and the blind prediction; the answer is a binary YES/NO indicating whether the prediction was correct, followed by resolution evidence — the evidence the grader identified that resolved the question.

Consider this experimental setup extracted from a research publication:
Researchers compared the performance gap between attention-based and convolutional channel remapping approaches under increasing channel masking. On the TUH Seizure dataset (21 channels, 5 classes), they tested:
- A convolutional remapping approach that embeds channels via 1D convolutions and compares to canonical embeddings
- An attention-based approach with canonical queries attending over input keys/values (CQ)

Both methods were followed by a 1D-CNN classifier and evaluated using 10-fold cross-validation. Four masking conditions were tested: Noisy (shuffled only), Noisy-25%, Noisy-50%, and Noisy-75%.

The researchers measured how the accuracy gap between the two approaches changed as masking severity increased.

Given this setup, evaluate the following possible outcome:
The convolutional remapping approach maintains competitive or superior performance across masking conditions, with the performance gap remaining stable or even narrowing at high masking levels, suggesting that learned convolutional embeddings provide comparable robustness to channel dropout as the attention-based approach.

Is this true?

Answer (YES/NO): NO